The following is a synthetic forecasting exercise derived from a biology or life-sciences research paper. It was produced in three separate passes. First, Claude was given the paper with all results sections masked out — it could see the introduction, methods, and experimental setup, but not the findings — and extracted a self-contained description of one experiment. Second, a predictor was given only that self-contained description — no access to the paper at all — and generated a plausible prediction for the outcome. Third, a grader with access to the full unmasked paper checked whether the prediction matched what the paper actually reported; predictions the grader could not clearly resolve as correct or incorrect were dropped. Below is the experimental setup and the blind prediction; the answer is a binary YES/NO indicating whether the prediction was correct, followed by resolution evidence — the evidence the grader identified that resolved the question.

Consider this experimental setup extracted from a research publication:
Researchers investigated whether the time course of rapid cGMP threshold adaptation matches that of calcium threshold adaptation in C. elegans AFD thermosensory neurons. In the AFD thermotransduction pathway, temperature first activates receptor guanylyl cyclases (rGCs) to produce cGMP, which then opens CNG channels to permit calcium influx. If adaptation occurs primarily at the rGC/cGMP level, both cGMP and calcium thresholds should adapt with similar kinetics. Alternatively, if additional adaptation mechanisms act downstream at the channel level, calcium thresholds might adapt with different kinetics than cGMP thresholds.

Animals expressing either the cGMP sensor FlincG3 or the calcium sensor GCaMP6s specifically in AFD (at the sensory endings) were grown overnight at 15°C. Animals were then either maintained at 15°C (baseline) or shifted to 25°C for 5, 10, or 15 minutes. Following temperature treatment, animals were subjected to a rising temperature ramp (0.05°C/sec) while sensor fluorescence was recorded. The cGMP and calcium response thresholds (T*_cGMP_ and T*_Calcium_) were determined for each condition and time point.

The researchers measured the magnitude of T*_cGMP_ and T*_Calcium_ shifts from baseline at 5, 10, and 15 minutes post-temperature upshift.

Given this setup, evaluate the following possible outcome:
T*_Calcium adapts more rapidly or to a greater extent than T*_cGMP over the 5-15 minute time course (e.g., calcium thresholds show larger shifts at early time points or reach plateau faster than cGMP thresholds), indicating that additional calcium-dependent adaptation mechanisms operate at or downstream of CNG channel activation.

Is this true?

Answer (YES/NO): NO